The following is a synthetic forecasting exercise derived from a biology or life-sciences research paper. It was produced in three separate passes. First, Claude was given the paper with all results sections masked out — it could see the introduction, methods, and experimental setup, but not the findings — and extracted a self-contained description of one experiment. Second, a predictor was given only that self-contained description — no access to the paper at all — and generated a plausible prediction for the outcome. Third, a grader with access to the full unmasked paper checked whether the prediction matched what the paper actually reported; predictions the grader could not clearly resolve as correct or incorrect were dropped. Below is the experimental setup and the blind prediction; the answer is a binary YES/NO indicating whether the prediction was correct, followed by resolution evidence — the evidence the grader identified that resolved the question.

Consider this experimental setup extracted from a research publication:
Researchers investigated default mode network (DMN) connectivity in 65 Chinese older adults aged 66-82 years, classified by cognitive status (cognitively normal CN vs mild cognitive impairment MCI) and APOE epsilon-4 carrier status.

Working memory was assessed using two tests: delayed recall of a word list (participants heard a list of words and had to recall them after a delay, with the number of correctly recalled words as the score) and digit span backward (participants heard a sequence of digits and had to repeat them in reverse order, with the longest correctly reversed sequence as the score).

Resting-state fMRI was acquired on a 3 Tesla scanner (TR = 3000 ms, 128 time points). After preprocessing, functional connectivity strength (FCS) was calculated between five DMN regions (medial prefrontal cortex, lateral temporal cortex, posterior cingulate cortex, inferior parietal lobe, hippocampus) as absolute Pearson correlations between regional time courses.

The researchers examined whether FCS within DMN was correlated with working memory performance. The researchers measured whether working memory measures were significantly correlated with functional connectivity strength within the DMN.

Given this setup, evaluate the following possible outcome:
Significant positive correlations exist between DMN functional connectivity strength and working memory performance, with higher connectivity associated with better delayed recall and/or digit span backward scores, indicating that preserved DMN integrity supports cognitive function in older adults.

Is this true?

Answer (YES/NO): YES